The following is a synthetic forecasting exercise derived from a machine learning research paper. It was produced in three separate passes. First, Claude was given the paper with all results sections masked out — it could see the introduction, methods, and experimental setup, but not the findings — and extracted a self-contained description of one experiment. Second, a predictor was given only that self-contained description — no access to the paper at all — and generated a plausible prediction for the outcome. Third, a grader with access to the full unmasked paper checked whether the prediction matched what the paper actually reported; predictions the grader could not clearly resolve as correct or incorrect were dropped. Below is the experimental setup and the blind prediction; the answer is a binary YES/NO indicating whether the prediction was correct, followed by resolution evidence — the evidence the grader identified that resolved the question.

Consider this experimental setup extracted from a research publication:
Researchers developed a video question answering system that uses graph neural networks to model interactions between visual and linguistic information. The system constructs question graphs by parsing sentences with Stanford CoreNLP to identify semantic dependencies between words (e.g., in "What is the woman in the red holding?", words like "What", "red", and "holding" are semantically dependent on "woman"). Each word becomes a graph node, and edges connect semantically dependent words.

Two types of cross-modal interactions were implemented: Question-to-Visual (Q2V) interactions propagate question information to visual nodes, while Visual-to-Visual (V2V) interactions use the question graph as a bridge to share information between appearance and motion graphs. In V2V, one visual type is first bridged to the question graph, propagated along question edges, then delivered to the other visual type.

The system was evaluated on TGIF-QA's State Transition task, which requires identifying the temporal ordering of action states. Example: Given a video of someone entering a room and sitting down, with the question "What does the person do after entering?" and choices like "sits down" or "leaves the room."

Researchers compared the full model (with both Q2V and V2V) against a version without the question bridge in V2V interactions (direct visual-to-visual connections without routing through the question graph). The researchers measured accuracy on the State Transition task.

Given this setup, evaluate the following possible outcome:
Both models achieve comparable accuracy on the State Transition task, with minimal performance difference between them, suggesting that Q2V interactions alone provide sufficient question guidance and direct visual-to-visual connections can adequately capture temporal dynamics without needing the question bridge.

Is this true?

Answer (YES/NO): NO